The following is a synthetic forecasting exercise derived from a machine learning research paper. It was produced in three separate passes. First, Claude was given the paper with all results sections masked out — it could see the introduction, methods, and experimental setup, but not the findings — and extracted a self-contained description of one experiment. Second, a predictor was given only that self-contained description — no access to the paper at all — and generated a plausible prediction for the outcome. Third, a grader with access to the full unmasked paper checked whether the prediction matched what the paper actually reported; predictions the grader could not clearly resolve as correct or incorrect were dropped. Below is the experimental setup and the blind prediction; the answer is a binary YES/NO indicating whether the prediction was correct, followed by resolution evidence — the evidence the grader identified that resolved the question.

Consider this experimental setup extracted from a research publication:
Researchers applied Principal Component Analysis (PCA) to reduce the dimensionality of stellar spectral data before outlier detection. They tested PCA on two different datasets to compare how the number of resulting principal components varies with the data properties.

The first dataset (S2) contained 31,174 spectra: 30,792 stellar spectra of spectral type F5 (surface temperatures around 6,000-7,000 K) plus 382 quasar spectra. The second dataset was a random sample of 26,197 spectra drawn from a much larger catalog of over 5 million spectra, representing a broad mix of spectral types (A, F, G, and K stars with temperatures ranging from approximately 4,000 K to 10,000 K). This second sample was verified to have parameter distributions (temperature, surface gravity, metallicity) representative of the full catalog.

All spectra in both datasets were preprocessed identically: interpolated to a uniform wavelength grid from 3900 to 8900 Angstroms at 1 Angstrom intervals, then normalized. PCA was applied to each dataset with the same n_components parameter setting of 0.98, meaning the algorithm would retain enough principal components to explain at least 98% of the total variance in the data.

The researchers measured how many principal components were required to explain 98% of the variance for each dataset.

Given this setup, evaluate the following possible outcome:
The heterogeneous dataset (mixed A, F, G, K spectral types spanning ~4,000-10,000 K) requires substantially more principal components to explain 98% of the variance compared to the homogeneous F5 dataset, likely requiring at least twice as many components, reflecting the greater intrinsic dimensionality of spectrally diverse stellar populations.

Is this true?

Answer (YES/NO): NO